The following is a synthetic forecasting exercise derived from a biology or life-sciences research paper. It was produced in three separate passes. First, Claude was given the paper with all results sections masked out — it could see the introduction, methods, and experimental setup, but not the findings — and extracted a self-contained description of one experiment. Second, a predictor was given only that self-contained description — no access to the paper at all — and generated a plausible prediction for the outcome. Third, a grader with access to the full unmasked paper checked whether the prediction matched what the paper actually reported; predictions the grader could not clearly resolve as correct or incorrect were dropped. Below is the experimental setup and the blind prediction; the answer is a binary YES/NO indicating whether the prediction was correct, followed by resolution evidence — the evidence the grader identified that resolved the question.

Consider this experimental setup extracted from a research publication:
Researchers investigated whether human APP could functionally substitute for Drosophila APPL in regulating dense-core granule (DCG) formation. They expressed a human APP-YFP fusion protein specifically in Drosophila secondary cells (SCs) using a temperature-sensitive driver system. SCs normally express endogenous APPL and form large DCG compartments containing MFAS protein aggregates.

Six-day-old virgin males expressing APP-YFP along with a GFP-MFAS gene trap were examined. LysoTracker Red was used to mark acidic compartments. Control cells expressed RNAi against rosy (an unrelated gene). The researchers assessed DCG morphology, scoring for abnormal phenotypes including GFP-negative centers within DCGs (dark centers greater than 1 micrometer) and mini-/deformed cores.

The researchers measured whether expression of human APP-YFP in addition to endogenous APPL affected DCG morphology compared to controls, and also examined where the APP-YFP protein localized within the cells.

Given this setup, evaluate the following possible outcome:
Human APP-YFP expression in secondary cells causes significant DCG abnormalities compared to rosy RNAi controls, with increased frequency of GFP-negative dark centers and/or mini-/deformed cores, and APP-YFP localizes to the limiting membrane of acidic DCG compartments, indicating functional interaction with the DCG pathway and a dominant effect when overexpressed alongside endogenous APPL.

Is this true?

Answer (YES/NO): NO